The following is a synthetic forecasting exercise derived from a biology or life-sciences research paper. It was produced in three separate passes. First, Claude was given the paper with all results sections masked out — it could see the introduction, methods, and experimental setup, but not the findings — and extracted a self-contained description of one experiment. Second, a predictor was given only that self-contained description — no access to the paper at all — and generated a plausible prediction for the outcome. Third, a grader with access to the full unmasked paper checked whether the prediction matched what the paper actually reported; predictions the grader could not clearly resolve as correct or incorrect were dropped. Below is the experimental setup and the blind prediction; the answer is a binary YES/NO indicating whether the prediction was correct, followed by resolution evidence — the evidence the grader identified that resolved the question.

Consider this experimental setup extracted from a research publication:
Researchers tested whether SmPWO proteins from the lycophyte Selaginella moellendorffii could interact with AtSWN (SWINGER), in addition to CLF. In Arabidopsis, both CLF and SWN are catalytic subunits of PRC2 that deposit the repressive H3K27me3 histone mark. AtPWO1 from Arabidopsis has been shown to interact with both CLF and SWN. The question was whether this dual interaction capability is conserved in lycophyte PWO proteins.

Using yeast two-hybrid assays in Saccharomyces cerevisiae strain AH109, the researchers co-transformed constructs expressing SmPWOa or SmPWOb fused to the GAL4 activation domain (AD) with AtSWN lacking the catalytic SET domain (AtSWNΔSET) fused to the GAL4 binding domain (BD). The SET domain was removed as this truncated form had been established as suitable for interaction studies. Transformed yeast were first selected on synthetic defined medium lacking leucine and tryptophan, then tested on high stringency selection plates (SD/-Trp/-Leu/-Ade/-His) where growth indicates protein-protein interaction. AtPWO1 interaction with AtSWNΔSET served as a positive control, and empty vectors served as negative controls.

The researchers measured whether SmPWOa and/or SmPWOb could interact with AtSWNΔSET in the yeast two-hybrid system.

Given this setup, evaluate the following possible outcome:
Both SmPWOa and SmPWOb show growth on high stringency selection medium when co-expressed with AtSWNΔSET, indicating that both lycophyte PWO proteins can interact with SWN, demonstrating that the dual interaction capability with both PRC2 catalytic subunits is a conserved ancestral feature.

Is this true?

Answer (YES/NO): NO